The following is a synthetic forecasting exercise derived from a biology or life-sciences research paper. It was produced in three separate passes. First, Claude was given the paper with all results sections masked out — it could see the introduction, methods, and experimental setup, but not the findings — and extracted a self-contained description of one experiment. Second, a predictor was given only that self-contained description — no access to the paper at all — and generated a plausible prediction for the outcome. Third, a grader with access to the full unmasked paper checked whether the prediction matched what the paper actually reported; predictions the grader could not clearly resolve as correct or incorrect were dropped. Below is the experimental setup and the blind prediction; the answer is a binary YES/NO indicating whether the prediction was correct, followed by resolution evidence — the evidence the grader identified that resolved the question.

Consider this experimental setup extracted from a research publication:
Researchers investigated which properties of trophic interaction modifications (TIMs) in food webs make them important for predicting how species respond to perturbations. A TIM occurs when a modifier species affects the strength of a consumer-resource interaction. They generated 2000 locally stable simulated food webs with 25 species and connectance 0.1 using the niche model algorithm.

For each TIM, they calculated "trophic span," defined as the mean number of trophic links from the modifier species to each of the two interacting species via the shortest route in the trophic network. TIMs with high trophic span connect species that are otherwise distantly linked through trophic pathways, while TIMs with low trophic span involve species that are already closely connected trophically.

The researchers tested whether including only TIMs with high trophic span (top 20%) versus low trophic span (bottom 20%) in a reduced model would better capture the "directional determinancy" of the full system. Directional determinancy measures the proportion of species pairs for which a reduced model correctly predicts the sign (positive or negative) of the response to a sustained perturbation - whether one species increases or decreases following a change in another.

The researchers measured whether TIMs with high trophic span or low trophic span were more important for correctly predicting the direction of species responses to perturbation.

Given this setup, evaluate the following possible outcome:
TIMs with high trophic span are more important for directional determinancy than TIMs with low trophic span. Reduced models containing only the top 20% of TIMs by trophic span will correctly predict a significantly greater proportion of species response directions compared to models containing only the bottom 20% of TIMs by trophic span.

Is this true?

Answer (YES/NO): YES